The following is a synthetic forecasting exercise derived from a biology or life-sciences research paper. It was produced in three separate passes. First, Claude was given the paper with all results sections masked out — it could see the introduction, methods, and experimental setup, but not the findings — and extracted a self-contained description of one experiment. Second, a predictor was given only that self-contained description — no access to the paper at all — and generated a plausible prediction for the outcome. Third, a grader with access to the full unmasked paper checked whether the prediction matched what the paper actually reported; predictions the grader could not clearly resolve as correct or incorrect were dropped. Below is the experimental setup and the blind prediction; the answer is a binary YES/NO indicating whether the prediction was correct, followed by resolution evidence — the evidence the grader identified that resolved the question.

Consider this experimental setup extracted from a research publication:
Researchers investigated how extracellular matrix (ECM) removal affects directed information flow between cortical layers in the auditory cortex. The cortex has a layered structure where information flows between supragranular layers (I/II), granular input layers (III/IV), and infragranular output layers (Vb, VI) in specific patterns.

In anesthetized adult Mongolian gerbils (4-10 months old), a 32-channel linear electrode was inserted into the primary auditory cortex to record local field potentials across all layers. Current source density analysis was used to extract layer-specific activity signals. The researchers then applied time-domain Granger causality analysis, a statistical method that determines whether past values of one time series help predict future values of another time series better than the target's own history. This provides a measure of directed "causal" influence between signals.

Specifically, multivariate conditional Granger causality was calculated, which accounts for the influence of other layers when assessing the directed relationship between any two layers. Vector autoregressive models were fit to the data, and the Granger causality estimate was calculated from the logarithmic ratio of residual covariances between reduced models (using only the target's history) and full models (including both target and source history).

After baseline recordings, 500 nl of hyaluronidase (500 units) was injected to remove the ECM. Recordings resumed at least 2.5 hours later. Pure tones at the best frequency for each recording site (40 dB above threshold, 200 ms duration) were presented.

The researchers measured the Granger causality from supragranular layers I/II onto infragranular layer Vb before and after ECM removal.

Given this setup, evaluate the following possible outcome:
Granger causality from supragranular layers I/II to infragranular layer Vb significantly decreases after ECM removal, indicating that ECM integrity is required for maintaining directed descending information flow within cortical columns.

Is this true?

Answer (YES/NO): NO